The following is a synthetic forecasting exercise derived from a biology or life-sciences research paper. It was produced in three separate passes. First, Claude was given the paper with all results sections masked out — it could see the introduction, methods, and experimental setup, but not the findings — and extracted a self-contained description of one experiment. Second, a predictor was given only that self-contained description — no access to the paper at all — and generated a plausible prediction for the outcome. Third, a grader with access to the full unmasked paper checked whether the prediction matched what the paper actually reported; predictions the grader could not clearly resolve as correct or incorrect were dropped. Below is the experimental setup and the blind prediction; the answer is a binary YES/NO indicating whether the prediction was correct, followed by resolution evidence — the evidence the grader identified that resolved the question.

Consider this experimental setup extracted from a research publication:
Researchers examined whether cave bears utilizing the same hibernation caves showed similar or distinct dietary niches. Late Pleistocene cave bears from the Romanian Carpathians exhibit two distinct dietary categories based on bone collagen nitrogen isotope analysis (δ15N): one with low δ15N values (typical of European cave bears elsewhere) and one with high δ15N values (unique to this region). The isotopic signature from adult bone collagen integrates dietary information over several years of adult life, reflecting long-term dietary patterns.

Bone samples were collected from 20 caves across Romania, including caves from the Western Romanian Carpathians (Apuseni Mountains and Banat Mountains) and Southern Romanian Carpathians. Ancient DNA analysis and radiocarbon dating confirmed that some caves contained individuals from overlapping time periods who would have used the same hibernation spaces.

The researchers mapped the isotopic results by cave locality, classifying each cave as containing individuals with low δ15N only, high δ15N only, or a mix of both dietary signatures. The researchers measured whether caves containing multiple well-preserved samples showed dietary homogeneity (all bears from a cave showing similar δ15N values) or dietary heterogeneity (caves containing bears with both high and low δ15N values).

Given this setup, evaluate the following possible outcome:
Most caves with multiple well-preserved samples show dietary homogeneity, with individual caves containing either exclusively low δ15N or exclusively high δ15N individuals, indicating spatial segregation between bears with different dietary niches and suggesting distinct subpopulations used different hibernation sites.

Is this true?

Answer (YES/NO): NO